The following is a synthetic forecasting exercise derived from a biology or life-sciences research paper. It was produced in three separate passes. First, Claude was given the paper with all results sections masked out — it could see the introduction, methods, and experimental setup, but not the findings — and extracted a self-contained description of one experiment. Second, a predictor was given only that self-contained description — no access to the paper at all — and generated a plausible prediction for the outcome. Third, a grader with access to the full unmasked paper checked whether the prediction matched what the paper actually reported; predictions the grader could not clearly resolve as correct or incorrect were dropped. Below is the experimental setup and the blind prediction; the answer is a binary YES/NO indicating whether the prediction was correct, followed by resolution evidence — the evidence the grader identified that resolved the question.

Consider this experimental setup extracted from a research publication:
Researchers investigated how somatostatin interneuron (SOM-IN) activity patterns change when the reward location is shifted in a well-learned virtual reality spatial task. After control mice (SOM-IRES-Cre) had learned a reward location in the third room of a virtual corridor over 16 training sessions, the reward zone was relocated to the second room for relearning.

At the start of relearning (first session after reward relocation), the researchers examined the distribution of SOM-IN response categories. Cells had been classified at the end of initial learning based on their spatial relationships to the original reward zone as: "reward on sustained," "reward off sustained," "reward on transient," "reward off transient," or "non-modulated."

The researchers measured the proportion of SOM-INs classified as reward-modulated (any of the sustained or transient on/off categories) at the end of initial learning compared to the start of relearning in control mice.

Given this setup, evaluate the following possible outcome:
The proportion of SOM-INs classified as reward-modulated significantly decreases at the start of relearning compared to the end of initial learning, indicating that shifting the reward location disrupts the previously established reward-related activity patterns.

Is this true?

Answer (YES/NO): YES